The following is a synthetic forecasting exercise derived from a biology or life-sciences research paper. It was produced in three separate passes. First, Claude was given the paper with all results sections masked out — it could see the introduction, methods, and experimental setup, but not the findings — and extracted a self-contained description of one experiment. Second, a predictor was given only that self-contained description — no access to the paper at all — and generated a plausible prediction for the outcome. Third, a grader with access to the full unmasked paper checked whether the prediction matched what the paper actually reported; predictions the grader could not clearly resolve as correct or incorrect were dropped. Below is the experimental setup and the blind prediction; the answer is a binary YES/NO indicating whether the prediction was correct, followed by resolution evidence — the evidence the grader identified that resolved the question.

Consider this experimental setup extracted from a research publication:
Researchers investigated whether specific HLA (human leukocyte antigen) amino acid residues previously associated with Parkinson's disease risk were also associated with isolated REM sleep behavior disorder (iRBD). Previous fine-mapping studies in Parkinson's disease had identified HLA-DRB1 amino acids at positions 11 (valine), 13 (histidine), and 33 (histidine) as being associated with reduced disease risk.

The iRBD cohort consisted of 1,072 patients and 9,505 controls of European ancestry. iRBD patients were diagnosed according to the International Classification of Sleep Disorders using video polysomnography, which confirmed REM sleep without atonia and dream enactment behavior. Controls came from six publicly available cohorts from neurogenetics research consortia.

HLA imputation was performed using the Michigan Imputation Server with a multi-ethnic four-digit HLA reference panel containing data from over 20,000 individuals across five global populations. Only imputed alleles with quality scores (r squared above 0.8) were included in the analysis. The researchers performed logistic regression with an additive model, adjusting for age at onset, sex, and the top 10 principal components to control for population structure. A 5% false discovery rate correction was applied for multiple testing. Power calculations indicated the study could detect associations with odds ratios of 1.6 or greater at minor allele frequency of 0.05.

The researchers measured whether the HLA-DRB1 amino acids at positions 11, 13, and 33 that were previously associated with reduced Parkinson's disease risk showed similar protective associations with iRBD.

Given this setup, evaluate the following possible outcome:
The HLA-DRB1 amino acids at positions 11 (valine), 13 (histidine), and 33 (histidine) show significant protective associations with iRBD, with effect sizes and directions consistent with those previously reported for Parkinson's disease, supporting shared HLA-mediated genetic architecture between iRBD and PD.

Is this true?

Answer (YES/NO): NO